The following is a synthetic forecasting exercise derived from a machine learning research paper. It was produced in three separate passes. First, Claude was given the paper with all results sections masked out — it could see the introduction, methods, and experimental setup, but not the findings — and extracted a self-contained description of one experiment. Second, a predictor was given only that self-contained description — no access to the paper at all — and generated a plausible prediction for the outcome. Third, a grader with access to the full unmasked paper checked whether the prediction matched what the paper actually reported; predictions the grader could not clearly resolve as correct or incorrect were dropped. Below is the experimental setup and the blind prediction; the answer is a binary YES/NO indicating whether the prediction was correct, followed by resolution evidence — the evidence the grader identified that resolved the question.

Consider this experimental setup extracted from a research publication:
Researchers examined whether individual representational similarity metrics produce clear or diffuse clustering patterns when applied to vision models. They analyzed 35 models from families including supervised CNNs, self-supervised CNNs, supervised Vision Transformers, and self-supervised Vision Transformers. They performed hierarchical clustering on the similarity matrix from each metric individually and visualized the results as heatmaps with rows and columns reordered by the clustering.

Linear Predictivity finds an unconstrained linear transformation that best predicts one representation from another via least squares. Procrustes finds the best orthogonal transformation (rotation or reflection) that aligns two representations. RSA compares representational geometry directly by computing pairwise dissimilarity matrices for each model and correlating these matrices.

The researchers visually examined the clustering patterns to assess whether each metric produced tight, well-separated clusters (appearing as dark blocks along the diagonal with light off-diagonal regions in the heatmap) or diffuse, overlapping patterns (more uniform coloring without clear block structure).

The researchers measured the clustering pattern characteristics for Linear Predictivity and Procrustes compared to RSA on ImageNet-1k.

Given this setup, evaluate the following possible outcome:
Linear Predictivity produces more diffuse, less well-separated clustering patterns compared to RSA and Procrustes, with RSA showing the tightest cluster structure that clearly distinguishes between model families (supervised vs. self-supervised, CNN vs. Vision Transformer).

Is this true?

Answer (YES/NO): NO